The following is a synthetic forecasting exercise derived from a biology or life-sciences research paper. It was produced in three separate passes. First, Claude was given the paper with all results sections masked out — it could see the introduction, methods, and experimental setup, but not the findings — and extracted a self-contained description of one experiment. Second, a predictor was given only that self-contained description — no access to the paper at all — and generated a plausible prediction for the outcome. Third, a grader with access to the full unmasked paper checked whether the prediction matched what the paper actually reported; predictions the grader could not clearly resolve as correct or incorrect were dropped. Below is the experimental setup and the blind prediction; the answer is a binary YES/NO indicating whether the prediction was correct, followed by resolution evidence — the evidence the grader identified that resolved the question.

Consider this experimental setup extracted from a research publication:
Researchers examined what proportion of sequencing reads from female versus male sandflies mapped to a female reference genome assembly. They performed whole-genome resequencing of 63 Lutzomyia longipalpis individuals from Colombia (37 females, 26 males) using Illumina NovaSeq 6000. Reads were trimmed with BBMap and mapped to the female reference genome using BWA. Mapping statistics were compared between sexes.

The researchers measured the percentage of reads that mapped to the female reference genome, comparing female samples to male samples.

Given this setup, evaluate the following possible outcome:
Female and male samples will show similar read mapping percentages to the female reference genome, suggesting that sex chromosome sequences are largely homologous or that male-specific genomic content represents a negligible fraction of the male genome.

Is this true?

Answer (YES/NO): NO